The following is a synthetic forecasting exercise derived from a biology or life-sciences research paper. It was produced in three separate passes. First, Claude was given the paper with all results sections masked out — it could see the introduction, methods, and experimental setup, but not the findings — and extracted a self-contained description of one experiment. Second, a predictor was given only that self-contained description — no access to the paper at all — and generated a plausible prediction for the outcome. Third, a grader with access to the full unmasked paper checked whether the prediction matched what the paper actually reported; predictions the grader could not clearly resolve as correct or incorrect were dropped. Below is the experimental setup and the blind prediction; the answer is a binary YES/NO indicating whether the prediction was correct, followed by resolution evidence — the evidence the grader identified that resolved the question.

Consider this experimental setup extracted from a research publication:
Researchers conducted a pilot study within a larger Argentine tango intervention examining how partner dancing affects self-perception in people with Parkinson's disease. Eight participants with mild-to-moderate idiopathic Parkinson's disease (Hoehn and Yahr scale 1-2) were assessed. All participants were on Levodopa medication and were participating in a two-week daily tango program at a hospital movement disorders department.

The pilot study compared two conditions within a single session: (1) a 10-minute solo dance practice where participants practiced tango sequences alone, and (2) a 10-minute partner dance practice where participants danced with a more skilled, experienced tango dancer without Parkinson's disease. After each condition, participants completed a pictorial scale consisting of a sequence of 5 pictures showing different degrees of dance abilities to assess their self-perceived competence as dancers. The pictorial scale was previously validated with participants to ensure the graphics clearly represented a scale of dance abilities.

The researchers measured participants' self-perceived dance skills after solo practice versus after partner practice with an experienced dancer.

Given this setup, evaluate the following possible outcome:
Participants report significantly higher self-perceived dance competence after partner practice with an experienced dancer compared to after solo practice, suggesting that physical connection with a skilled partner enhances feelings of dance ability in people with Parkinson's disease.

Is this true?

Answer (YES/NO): YES